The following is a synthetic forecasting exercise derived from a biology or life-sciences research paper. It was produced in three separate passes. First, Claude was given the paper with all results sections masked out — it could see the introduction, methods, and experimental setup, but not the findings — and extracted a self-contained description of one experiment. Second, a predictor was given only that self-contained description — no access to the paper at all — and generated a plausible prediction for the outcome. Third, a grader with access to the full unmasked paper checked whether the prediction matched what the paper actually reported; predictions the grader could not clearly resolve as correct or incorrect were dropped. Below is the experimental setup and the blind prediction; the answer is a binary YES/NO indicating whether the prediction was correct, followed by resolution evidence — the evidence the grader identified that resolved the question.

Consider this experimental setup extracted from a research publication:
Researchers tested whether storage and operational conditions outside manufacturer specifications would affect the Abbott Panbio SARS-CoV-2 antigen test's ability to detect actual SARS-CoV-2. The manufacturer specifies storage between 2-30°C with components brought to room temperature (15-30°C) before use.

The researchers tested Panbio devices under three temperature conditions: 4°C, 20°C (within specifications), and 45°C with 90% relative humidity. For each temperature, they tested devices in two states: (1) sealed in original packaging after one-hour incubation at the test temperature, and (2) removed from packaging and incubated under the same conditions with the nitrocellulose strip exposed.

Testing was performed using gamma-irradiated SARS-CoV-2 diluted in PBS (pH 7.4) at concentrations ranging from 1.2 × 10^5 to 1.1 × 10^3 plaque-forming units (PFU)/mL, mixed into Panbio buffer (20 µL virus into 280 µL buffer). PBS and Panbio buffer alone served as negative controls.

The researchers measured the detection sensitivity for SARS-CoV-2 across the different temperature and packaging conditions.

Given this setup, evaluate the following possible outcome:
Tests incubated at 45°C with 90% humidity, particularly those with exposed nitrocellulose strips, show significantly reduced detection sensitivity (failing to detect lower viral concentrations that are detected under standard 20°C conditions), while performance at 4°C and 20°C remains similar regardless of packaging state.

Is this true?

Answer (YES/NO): NO